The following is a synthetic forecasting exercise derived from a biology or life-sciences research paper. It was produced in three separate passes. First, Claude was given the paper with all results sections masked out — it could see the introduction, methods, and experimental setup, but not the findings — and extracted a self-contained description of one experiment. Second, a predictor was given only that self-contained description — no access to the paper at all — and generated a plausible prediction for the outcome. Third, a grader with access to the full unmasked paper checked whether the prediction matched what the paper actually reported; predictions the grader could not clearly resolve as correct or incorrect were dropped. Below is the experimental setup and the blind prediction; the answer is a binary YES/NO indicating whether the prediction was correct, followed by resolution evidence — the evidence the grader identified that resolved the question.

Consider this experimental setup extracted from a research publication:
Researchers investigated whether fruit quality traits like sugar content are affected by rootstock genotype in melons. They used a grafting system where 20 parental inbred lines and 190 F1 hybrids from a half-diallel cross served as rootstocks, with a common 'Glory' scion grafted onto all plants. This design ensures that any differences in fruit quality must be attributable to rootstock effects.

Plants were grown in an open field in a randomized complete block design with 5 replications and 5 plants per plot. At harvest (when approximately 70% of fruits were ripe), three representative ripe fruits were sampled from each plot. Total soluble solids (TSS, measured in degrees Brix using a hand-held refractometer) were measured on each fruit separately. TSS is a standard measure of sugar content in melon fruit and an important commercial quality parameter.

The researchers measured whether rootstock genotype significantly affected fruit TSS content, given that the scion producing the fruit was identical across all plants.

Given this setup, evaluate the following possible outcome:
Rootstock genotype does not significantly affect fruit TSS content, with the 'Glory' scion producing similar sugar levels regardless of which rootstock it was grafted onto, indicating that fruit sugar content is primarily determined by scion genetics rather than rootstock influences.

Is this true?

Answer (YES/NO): YES